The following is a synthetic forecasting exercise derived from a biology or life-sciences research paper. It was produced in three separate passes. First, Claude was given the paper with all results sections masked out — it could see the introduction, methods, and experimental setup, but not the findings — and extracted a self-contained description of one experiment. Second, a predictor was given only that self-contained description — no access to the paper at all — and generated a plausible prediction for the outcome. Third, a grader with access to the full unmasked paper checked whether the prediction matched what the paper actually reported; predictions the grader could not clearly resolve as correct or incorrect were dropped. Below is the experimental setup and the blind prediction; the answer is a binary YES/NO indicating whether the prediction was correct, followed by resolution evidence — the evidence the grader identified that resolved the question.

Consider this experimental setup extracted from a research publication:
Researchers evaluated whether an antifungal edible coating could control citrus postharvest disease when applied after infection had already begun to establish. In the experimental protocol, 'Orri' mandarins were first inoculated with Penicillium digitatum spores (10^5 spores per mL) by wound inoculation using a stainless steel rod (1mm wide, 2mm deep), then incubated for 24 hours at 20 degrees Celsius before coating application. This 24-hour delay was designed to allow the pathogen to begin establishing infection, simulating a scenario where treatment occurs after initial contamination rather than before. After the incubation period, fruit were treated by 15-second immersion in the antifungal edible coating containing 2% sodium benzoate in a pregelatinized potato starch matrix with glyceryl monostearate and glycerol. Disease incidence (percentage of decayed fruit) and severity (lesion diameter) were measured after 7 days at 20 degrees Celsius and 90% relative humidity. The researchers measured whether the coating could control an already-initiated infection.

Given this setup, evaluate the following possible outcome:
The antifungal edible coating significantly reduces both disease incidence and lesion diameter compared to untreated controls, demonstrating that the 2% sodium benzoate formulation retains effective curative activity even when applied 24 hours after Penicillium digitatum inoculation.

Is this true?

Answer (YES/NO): YES